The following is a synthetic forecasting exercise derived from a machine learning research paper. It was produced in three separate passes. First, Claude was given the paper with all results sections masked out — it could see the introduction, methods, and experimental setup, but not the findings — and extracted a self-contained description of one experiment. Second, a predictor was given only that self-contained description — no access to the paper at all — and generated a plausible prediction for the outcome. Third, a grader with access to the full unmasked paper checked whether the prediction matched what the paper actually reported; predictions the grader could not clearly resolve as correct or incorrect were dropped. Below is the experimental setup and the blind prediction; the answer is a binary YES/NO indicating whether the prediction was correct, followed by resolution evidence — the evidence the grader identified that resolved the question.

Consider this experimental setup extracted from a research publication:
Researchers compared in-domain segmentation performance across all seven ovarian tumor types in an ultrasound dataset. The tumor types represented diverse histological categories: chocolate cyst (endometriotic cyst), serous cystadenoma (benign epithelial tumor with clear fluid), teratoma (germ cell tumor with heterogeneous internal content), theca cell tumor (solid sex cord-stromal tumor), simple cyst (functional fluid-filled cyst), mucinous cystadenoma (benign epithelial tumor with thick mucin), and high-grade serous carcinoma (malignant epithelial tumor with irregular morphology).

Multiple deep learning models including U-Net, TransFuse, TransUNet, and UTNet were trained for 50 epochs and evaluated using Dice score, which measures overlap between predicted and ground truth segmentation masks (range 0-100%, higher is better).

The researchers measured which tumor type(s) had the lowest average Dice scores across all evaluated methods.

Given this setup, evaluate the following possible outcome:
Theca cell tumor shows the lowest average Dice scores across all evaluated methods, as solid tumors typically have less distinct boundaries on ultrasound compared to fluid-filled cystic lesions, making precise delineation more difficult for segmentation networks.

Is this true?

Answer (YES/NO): NO